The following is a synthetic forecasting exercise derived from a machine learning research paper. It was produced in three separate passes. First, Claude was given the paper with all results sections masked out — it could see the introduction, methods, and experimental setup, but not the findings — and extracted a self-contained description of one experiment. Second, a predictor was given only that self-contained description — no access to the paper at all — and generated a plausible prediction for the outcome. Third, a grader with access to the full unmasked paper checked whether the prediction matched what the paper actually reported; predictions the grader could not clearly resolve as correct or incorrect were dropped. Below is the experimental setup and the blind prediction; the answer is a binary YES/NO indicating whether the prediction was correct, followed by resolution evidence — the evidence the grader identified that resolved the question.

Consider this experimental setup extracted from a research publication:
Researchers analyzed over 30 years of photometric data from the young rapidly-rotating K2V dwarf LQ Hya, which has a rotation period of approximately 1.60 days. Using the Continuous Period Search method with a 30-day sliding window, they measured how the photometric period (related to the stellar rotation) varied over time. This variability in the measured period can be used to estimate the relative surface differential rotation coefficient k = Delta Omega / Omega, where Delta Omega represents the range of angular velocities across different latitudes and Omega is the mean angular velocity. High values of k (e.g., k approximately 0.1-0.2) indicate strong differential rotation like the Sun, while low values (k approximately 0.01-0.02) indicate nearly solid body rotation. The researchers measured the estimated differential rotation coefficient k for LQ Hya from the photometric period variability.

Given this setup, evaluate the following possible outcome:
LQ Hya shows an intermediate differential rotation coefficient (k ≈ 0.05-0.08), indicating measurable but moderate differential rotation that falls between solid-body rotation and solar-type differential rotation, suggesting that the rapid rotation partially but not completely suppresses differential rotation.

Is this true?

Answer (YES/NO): NO